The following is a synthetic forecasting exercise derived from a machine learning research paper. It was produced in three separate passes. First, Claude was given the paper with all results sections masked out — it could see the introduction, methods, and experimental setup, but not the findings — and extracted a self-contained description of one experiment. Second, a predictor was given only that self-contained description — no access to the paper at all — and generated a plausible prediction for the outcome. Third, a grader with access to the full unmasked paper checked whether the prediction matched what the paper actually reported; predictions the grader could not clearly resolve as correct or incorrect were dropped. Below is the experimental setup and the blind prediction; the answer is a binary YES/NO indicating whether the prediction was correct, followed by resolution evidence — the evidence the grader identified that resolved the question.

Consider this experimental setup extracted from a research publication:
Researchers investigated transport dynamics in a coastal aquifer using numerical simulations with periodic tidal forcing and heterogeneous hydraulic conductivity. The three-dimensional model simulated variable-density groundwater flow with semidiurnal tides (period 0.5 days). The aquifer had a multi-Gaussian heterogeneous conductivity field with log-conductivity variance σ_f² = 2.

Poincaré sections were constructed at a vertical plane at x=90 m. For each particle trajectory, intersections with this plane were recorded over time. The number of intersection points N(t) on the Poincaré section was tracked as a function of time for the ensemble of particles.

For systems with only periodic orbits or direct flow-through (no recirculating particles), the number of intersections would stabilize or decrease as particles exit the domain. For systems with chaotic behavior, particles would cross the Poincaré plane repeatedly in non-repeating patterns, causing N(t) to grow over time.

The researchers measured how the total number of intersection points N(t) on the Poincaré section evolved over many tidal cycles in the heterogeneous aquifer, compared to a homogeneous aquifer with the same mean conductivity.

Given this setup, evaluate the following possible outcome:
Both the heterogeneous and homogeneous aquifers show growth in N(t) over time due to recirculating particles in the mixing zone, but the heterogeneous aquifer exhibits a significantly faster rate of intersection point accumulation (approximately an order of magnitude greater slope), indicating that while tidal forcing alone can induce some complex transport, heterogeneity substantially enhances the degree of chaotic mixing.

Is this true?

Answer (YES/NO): NO